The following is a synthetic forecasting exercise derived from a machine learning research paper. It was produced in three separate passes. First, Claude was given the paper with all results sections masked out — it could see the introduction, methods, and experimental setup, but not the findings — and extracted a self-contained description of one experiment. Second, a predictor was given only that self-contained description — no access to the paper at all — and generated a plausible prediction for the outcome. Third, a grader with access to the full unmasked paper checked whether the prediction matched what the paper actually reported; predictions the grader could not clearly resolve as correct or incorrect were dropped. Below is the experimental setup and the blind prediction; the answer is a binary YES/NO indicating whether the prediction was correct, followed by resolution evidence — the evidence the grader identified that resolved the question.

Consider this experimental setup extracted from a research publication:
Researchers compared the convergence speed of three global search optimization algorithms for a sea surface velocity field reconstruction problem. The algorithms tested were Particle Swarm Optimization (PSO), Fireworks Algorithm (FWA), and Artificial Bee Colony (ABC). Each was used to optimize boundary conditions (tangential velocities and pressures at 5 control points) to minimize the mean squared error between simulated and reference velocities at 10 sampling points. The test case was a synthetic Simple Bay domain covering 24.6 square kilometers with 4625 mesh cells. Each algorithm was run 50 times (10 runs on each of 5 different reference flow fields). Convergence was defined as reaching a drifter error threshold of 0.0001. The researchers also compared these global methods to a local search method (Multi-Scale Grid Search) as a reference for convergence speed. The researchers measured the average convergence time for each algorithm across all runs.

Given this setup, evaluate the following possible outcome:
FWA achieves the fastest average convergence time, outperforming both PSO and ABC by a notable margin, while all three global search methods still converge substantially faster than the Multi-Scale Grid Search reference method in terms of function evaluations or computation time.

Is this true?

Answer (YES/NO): NO